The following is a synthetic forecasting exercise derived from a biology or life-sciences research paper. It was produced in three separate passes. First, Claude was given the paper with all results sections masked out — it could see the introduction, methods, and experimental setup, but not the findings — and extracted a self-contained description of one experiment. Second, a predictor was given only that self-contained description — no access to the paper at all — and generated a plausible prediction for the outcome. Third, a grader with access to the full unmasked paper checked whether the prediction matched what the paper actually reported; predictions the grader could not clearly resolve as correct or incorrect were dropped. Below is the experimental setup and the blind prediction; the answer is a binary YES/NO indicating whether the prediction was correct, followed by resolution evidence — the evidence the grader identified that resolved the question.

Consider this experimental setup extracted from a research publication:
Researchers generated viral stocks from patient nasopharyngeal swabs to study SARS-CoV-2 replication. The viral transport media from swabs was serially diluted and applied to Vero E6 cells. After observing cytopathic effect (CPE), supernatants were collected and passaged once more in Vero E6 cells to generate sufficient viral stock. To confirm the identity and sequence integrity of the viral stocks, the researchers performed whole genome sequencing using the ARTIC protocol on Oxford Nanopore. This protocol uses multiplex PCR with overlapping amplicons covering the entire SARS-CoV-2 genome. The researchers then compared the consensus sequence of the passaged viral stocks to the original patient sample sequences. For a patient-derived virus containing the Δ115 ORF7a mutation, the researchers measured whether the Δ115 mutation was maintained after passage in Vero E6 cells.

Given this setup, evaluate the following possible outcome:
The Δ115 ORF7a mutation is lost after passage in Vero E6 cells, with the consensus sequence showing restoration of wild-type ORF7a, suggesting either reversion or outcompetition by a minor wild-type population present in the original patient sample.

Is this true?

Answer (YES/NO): NO